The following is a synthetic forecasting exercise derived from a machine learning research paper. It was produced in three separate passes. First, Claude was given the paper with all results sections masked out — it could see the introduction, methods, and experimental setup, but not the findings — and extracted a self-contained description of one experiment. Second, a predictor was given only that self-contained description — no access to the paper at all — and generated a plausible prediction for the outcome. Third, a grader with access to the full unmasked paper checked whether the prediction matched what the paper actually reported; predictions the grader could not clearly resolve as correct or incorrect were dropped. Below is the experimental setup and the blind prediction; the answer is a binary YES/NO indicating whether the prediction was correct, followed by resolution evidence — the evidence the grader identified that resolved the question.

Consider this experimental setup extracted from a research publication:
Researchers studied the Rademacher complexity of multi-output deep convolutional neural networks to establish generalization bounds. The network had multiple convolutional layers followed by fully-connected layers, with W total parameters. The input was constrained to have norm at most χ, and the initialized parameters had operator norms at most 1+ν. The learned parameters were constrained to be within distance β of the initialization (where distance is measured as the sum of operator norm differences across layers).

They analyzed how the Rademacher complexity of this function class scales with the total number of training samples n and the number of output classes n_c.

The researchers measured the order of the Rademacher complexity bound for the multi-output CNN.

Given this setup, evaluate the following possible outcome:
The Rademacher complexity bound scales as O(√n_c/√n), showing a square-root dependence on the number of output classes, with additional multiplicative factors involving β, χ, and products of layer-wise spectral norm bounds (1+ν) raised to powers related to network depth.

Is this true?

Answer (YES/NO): NO